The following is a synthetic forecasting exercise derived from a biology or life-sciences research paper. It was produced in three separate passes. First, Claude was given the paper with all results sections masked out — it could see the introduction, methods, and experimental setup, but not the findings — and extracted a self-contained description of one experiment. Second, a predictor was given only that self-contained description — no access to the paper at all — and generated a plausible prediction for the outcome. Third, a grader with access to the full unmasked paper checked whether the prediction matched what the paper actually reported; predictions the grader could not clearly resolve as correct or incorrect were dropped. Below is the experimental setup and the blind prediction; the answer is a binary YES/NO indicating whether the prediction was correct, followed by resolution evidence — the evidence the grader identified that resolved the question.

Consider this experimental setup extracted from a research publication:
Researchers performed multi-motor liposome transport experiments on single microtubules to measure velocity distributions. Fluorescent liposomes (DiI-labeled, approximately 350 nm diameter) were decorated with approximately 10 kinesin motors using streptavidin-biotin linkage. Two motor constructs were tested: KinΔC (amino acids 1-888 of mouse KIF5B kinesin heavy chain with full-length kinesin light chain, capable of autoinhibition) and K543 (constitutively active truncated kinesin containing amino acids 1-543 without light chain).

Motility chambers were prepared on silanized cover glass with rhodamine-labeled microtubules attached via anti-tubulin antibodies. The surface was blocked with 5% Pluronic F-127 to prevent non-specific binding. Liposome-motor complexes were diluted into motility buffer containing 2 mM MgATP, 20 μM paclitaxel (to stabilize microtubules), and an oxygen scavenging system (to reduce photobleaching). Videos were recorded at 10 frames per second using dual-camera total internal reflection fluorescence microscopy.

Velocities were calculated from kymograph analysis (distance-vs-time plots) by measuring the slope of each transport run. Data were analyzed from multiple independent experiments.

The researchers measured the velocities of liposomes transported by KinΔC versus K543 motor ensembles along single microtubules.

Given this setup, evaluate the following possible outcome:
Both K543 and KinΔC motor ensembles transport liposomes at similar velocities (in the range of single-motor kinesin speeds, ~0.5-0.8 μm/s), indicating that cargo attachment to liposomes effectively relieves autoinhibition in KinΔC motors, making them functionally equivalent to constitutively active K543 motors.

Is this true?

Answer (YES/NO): NO